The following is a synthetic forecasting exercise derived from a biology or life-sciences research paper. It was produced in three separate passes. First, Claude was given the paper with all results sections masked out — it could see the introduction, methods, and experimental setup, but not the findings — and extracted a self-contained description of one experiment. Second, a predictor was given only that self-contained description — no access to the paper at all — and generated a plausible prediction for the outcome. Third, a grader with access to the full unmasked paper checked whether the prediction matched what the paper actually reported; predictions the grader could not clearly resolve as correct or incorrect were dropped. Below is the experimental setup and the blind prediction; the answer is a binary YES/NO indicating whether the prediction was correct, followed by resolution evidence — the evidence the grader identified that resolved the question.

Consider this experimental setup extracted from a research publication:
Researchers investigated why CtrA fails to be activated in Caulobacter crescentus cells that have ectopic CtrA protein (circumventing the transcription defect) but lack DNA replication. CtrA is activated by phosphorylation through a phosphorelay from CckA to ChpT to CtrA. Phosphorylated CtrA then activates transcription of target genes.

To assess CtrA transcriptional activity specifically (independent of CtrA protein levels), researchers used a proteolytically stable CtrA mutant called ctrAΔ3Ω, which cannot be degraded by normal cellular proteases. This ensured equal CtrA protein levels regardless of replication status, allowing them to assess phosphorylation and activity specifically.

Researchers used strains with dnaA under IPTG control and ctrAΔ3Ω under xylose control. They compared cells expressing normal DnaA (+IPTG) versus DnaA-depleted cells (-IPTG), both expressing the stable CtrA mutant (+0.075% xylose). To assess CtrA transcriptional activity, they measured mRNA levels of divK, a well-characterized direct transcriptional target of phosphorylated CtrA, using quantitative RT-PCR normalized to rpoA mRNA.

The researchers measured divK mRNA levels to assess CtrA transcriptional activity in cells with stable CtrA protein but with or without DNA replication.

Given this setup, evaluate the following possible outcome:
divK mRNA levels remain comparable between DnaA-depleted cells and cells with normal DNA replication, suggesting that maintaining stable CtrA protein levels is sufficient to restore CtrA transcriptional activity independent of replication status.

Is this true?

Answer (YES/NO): NO